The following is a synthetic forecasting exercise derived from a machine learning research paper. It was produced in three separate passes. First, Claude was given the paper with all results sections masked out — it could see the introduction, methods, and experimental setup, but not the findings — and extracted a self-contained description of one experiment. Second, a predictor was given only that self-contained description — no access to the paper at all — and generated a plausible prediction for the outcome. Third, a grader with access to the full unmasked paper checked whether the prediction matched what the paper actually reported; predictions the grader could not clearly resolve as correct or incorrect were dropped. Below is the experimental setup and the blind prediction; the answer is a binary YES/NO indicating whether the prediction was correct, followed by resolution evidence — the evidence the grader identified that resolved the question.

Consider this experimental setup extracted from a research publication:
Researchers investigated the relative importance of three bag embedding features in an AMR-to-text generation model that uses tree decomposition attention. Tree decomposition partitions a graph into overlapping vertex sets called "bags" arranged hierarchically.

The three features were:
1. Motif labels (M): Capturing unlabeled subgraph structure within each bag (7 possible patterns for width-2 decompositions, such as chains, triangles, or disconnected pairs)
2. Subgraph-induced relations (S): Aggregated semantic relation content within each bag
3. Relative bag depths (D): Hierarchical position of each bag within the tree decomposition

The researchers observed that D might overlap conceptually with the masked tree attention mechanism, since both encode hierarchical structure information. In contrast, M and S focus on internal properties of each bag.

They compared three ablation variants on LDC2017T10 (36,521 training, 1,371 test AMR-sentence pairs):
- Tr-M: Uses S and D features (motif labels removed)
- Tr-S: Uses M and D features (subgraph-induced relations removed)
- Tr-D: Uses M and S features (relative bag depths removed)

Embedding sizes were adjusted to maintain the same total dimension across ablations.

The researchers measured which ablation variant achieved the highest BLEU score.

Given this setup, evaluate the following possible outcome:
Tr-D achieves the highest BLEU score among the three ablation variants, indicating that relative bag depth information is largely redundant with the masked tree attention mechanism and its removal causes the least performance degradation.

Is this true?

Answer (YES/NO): YES